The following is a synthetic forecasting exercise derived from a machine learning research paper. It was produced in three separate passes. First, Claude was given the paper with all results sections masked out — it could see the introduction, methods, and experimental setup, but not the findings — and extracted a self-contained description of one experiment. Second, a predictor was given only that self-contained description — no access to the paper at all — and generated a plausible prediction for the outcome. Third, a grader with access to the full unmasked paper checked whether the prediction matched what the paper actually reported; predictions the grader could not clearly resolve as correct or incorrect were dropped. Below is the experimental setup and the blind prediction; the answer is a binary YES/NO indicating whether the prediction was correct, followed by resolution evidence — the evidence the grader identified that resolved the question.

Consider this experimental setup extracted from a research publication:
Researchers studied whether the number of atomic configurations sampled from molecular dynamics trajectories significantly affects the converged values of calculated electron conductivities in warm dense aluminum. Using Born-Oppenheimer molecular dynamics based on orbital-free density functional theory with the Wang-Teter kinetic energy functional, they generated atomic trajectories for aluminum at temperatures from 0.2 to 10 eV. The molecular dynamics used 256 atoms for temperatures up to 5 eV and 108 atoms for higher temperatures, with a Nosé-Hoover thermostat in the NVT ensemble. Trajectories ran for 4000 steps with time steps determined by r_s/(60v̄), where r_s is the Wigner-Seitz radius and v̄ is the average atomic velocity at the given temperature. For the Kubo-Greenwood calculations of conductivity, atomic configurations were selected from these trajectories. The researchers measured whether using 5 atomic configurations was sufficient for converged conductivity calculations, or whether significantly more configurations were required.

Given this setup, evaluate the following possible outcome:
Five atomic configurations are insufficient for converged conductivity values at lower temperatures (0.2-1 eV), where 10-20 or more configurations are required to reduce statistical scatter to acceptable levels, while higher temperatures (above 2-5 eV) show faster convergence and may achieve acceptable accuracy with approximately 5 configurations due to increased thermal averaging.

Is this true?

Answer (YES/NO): NO